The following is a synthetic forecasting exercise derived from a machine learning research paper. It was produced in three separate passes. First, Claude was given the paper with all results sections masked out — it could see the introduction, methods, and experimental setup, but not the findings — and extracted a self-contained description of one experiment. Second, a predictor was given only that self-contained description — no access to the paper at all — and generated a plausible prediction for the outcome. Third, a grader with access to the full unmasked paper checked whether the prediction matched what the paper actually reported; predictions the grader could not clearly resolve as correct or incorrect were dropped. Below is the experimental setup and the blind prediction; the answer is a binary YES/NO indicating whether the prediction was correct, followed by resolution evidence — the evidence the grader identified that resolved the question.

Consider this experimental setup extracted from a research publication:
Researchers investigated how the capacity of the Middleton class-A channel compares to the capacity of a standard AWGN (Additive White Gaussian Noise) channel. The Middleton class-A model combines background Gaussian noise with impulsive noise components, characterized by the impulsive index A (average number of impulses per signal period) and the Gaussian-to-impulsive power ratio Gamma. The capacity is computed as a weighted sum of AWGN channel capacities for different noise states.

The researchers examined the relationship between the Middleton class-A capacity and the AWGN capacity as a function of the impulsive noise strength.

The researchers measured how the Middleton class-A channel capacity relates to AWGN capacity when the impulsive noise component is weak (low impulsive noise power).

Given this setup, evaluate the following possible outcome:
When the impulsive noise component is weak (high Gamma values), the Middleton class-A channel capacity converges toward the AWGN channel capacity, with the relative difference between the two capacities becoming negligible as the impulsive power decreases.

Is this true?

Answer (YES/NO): YES